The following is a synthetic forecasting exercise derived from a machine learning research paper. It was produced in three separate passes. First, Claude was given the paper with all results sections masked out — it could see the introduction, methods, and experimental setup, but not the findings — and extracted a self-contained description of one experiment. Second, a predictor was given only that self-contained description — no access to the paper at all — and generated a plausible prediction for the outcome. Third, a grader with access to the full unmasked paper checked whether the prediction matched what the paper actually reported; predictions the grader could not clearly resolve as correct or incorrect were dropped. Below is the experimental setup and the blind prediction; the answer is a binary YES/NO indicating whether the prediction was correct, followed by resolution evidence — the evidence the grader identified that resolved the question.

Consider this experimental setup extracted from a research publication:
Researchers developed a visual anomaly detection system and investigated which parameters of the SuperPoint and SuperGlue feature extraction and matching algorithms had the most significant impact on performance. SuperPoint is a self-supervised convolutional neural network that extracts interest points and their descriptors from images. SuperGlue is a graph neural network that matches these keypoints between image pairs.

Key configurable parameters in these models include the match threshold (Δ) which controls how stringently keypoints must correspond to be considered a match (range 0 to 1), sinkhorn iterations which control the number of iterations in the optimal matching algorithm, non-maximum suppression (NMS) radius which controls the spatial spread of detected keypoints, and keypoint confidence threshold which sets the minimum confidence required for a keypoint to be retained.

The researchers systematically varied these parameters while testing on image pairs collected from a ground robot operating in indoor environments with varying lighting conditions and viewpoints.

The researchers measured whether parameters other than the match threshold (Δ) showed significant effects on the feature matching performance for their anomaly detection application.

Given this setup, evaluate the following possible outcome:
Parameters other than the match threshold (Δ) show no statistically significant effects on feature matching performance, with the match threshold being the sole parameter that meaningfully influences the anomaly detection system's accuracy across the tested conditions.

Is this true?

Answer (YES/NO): YES